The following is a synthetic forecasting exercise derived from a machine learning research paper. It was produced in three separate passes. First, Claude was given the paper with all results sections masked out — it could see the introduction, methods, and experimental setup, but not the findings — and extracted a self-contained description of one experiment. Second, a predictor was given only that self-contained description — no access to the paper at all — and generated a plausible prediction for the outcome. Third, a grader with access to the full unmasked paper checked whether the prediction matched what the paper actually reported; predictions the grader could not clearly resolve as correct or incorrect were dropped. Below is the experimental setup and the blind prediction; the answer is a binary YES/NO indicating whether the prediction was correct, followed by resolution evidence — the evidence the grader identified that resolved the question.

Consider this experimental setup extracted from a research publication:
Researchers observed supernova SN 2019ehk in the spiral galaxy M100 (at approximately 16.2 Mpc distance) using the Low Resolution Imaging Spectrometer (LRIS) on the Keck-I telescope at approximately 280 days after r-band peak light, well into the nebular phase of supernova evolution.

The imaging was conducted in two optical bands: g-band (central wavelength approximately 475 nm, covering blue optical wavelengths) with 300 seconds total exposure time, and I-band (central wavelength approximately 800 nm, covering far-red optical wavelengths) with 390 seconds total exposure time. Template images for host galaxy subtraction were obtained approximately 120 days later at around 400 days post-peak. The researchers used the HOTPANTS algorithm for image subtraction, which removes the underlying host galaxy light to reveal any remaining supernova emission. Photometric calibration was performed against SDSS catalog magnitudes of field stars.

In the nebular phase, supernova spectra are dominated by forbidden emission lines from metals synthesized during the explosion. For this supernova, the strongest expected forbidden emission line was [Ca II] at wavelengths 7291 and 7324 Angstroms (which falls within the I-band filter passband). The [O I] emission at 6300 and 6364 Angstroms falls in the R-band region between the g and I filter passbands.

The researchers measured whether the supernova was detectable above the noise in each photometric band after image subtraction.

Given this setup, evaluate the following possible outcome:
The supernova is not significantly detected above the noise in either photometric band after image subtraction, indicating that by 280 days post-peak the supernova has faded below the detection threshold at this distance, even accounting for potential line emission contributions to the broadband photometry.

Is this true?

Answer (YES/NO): NO